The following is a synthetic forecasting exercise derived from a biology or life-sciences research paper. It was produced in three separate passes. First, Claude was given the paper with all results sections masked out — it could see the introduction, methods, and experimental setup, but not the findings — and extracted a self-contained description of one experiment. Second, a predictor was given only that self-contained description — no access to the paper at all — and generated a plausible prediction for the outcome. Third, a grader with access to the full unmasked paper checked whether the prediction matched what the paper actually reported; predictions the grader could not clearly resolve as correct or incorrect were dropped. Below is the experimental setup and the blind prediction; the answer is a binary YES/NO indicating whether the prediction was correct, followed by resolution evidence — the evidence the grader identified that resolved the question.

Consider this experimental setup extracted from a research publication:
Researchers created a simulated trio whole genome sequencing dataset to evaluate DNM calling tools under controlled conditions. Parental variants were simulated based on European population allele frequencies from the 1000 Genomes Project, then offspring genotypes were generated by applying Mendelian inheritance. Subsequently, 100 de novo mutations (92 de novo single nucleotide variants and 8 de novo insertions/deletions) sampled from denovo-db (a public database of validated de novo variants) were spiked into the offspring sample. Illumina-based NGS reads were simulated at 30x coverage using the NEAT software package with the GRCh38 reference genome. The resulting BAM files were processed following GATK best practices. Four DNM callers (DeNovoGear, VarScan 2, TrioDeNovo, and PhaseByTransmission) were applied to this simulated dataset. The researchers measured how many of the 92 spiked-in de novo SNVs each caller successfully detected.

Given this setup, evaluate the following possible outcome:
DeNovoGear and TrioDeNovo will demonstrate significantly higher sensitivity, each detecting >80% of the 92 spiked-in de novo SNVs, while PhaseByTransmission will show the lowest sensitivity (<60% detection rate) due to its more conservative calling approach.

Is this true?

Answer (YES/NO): YES